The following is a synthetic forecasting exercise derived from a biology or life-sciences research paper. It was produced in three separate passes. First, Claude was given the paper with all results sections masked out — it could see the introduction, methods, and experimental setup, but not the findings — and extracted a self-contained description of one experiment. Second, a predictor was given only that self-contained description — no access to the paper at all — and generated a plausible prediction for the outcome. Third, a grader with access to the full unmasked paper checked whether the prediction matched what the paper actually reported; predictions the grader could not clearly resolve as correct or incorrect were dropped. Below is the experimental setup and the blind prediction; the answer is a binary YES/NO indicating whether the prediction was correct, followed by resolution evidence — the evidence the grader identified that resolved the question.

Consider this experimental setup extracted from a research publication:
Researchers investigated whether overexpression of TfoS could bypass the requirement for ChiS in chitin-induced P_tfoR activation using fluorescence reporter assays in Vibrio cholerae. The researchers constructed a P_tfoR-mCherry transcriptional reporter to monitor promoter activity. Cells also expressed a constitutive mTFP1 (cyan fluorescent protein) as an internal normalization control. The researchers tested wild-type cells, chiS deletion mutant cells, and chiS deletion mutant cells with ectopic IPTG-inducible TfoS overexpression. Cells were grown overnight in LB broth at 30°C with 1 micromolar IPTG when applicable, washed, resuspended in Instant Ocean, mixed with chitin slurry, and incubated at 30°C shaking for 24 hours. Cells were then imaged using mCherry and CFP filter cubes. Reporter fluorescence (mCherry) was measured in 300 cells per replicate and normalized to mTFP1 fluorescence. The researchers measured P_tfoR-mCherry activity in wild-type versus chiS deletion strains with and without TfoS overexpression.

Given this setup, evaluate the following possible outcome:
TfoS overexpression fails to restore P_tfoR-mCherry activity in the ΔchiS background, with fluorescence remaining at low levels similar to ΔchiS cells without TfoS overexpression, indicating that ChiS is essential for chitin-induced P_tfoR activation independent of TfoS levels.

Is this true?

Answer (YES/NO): NO